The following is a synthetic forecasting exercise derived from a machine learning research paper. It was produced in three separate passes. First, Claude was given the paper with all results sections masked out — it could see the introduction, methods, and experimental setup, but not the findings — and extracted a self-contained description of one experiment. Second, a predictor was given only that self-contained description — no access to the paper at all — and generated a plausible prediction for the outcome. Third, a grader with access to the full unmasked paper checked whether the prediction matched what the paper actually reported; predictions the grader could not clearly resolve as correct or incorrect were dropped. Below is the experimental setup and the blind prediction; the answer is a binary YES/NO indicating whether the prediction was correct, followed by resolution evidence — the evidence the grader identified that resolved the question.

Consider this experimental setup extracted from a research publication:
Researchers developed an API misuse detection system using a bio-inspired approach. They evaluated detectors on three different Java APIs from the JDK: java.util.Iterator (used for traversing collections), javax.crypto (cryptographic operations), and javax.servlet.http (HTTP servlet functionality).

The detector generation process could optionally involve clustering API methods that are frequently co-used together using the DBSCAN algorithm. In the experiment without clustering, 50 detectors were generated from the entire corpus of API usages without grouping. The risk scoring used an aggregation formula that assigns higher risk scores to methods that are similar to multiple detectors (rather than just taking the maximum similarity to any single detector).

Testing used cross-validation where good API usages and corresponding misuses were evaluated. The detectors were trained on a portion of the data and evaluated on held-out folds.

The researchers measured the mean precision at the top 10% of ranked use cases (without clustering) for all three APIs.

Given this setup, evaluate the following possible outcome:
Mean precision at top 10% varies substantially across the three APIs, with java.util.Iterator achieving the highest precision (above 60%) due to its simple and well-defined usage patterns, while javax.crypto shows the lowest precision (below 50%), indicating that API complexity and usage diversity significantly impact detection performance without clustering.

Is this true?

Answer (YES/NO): NO